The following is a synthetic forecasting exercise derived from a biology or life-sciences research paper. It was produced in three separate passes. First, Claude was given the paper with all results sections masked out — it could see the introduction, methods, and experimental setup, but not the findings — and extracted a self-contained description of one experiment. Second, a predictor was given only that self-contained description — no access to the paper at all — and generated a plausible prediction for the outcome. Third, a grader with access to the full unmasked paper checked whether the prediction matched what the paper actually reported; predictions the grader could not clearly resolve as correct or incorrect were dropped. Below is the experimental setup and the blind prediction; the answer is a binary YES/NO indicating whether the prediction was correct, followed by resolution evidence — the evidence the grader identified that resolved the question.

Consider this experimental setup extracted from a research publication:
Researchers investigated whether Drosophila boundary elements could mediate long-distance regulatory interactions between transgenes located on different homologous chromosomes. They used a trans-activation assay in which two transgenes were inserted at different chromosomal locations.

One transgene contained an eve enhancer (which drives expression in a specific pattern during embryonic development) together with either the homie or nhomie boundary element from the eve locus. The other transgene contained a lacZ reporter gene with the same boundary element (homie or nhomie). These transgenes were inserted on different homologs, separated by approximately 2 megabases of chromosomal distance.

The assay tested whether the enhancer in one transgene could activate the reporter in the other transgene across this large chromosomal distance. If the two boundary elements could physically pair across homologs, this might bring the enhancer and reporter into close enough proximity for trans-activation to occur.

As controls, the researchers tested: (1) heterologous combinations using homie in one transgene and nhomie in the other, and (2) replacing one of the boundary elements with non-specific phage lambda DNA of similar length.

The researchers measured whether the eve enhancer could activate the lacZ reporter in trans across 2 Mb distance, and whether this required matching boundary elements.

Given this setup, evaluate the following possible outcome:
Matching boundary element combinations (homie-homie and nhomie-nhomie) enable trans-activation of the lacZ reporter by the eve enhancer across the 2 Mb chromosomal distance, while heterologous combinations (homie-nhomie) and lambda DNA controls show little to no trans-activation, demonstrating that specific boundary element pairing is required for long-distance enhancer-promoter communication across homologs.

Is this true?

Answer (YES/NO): NO